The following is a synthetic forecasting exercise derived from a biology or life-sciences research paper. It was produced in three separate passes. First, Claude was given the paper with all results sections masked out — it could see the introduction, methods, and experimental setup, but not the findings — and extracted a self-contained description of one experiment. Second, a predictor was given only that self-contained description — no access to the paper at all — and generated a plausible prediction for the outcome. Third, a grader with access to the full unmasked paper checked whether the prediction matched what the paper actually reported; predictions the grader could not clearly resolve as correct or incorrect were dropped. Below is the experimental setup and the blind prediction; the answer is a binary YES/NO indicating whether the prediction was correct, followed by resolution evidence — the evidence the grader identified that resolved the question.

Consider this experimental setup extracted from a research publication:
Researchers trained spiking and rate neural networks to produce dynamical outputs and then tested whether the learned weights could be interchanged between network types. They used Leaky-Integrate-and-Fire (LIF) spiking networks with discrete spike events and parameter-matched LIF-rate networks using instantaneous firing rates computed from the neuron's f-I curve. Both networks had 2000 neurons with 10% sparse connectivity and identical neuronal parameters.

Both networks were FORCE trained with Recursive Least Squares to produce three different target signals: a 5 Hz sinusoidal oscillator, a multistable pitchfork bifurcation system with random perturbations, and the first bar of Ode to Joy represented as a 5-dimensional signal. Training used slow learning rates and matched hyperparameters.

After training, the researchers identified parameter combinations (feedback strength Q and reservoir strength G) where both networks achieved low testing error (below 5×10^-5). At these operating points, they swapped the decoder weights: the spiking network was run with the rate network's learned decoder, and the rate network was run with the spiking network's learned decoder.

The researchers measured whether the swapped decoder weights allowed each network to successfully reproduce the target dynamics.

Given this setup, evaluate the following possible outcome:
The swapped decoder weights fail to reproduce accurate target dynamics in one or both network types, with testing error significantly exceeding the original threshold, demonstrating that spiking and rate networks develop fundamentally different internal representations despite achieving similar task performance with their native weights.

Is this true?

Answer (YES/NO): NO